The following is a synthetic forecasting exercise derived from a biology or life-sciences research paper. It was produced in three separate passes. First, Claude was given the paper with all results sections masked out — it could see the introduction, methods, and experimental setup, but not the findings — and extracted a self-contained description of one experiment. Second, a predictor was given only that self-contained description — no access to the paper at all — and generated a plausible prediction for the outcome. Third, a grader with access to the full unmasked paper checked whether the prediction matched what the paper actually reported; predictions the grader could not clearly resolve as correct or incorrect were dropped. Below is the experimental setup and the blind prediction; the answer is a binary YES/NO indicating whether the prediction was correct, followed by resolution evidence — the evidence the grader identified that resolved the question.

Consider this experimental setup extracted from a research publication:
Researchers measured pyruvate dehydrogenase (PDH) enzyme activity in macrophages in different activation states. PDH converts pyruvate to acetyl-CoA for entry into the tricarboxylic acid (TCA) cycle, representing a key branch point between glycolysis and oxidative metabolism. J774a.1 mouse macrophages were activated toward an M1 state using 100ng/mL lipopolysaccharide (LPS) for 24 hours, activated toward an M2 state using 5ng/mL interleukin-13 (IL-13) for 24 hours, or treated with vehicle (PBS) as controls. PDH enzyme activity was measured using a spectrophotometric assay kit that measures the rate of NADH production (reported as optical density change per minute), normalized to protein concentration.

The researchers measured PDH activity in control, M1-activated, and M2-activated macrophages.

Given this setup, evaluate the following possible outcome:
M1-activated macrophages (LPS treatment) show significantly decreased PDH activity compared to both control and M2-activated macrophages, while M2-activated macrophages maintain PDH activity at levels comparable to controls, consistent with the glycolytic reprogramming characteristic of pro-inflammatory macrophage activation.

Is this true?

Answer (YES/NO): NO